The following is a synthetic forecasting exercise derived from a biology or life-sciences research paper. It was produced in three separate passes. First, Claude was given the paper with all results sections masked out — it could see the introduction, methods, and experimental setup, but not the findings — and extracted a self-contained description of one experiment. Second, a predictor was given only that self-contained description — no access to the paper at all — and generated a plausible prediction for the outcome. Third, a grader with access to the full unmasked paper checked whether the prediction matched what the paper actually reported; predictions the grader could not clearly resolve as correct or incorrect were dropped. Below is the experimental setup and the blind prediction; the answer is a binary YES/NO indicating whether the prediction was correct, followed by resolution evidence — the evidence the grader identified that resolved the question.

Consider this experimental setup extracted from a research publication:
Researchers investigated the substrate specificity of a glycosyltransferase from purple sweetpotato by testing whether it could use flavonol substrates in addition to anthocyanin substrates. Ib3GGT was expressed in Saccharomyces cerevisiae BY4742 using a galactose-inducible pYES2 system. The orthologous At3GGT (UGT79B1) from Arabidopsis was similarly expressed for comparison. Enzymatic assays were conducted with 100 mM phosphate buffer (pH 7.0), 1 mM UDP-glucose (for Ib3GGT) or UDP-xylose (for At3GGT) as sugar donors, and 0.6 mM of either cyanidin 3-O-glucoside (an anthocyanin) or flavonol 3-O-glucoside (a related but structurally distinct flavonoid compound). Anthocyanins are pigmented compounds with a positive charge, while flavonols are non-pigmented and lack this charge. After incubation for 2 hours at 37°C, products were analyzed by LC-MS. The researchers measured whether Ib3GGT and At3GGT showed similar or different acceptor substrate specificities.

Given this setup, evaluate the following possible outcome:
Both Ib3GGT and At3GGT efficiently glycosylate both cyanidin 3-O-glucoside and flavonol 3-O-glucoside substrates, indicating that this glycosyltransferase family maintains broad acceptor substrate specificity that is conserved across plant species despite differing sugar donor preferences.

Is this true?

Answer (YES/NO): NO